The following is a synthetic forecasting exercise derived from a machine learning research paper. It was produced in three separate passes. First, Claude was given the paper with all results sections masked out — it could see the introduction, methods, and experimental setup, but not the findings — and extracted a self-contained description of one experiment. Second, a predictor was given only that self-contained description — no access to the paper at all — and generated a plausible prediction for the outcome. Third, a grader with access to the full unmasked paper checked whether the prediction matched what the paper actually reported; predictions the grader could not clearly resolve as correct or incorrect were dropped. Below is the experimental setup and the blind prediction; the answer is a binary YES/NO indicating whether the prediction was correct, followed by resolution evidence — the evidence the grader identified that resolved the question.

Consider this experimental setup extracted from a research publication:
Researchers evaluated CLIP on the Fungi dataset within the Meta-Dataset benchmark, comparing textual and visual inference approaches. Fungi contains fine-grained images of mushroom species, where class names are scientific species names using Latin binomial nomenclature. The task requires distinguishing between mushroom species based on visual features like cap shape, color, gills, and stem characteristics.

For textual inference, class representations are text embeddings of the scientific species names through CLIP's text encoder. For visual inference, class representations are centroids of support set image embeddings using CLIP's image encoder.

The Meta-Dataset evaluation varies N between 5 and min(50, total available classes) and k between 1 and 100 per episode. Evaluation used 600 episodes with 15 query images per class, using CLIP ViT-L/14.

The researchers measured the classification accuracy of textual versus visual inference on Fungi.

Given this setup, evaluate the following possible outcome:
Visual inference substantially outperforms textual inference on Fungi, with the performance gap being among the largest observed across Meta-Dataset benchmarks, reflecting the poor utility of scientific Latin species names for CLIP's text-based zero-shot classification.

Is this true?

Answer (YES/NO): YES